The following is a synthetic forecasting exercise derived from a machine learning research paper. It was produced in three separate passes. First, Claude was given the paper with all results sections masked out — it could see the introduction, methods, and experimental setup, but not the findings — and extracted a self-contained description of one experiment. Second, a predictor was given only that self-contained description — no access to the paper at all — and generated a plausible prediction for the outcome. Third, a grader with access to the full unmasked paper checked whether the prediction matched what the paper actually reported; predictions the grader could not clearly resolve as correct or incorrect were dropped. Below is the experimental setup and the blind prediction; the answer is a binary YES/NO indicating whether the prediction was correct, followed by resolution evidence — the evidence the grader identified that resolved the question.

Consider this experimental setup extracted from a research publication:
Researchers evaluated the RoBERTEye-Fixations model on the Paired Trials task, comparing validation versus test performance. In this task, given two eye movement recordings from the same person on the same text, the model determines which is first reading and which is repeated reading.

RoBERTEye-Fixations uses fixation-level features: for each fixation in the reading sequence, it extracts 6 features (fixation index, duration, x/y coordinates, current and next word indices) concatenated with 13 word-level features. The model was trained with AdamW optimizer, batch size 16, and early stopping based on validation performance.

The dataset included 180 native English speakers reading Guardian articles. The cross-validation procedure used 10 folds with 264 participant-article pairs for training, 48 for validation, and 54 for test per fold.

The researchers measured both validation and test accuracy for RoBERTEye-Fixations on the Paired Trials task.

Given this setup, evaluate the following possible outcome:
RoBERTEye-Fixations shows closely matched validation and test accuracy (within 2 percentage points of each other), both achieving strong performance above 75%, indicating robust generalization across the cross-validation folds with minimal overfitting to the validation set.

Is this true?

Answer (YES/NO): NO